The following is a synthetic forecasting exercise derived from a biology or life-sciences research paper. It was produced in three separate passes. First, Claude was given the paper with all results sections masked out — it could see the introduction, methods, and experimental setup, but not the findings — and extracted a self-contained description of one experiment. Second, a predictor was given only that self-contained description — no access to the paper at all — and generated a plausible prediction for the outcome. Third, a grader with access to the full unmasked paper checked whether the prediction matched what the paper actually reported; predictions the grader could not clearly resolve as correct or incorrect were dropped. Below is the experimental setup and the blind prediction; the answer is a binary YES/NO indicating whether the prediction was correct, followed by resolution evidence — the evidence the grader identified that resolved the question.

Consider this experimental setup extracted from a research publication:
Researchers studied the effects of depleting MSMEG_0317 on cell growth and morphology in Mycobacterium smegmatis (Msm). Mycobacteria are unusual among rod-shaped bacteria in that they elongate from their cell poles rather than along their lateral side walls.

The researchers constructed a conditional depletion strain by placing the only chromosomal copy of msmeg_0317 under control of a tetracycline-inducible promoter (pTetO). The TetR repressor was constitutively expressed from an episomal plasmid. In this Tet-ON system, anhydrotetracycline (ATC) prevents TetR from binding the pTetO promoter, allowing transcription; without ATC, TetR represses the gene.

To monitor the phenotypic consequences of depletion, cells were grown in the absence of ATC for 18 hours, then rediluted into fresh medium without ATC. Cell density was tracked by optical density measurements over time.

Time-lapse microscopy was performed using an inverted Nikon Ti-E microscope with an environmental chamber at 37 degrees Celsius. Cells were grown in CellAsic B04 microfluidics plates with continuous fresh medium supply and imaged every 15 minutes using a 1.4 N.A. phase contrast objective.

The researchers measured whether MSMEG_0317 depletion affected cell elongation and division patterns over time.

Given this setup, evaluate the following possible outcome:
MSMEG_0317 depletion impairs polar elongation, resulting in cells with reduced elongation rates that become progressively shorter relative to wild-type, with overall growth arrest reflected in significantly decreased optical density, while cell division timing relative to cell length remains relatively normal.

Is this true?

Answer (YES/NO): NO